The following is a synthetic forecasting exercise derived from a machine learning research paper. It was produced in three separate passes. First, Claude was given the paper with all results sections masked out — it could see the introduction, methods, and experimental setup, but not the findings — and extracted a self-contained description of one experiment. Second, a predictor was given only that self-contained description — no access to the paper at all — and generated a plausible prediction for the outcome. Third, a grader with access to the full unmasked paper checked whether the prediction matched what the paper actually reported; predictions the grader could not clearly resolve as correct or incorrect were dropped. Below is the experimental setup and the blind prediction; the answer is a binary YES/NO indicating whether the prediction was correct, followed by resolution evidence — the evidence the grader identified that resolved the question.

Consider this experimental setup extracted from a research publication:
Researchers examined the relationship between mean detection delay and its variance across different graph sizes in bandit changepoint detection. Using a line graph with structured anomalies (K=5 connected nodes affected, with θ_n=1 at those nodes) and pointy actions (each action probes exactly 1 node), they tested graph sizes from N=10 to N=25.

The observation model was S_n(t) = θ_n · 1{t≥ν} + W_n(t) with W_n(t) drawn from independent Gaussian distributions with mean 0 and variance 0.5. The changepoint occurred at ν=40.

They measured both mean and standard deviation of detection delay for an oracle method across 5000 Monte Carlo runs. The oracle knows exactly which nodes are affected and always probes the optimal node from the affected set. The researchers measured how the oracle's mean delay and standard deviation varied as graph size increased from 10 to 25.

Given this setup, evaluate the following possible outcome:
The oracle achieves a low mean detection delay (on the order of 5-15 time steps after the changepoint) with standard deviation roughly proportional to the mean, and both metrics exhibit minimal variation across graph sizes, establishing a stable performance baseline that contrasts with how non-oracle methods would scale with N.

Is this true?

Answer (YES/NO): NO